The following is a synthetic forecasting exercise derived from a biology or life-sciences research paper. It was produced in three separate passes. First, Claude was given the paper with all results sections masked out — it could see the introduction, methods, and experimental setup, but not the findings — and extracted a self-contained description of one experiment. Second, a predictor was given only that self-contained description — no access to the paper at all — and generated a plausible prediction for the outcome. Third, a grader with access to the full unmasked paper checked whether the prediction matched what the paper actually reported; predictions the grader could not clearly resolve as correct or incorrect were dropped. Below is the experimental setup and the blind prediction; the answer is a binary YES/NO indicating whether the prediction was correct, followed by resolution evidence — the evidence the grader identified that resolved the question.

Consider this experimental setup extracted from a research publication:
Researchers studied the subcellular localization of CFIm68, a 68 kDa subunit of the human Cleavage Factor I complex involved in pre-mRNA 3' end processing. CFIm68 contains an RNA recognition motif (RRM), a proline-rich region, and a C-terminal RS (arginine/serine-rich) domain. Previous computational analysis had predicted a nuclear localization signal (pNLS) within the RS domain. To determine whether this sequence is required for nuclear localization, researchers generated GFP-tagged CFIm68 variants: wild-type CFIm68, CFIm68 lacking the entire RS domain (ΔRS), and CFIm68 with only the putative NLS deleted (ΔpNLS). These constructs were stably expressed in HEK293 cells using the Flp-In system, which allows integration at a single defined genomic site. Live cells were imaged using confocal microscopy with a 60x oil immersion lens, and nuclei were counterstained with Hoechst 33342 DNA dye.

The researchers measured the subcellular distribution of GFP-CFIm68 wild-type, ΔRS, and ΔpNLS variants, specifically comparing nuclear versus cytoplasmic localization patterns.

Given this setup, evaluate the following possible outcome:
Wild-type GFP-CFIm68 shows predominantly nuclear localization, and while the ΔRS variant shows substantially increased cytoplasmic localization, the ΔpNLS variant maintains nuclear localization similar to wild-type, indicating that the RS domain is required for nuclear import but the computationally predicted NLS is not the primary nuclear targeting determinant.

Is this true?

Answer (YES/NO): NO